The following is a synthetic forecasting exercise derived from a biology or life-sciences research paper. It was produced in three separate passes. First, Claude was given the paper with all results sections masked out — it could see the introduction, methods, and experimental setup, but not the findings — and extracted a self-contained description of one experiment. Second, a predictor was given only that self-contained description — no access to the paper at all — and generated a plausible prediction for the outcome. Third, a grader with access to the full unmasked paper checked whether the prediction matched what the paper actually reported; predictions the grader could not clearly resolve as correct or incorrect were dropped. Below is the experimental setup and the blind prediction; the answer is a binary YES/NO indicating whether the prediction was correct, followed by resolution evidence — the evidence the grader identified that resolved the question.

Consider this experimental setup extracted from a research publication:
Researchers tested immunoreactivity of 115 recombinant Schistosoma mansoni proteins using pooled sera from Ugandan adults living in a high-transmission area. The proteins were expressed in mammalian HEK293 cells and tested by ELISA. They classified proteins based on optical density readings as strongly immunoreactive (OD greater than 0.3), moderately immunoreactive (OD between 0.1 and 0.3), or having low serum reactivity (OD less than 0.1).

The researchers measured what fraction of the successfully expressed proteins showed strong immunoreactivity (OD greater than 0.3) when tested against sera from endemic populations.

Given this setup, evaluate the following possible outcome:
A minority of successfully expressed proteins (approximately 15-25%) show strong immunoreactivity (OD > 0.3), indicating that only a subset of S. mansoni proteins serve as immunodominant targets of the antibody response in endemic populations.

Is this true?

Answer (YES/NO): NO